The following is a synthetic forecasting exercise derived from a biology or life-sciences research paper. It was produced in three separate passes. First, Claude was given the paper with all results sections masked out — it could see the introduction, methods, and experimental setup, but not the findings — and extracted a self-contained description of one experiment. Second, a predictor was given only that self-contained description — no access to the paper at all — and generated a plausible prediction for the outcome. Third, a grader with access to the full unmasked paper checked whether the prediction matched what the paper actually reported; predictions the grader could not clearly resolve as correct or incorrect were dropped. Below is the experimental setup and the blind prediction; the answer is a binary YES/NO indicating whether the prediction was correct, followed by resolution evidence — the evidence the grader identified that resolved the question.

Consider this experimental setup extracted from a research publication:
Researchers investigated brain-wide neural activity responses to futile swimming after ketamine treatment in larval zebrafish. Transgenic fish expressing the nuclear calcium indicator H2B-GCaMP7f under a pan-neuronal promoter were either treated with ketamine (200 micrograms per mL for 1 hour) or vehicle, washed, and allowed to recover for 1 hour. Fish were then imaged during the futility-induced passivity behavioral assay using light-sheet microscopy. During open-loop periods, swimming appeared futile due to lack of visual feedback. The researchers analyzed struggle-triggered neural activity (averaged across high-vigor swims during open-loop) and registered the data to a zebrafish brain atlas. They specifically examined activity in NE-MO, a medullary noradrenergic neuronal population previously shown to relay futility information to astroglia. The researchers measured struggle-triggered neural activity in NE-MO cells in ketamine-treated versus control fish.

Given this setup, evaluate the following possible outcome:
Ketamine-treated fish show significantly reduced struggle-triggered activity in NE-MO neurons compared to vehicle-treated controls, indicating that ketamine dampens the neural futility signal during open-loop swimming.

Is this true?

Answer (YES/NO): YES